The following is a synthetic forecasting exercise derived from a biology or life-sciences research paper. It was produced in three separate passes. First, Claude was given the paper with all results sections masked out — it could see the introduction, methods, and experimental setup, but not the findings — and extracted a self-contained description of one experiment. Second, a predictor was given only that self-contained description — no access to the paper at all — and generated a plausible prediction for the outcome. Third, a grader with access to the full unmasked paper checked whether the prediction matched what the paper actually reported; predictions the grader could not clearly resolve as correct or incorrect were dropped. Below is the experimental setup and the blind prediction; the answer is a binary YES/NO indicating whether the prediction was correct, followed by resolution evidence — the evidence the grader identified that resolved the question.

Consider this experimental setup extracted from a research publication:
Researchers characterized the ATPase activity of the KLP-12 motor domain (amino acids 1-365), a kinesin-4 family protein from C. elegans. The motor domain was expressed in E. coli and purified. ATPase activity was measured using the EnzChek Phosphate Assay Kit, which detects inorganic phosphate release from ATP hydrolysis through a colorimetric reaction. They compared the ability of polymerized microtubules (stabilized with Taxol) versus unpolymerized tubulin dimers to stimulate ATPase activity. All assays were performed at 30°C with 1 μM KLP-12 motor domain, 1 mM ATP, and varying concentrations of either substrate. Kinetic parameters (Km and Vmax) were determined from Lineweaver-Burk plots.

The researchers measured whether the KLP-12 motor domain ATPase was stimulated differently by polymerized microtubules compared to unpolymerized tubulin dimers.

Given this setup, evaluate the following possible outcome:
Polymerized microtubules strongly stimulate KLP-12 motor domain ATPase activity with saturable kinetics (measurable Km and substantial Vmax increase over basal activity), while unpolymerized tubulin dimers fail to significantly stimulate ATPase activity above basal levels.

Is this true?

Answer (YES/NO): NO